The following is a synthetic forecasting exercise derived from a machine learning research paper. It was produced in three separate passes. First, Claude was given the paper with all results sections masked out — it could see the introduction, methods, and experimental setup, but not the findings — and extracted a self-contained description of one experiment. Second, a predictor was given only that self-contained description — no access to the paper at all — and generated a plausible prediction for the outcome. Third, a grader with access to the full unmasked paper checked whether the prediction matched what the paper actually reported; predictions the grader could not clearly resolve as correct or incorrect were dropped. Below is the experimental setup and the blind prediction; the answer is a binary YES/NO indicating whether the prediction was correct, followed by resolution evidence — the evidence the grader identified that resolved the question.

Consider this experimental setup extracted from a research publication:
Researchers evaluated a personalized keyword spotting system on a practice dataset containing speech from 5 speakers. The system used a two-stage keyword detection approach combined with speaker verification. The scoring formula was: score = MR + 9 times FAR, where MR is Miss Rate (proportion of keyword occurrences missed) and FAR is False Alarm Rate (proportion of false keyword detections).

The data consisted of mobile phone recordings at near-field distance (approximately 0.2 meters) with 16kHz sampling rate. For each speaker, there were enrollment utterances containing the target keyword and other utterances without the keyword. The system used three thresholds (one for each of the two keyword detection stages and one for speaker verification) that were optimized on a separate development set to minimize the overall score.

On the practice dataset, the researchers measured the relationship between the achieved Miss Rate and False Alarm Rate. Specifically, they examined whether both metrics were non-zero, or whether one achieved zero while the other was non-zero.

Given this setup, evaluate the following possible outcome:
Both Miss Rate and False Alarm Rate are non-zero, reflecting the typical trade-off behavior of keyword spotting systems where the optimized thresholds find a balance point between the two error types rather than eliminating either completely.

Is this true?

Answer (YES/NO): NO